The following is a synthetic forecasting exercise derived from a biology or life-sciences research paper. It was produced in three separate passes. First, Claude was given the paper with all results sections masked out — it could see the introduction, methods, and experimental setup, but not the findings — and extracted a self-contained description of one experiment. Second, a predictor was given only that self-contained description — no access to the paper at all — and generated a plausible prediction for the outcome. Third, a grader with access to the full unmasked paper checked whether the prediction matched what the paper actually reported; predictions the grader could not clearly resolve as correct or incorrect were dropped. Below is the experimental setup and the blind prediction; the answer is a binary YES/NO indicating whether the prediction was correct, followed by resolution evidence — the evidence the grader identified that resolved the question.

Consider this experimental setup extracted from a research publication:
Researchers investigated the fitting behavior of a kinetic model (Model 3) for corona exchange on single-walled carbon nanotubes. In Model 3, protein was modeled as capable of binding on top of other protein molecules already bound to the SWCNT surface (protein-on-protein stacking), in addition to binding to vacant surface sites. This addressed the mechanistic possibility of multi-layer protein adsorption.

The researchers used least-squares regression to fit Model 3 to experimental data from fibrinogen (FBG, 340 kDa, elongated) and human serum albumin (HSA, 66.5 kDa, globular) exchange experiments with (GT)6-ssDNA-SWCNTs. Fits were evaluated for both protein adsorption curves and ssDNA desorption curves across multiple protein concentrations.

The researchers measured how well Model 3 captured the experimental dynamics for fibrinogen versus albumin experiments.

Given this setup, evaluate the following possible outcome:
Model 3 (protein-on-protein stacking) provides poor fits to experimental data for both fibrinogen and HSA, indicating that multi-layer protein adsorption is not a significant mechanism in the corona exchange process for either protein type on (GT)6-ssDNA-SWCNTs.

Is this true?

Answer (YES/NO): NO